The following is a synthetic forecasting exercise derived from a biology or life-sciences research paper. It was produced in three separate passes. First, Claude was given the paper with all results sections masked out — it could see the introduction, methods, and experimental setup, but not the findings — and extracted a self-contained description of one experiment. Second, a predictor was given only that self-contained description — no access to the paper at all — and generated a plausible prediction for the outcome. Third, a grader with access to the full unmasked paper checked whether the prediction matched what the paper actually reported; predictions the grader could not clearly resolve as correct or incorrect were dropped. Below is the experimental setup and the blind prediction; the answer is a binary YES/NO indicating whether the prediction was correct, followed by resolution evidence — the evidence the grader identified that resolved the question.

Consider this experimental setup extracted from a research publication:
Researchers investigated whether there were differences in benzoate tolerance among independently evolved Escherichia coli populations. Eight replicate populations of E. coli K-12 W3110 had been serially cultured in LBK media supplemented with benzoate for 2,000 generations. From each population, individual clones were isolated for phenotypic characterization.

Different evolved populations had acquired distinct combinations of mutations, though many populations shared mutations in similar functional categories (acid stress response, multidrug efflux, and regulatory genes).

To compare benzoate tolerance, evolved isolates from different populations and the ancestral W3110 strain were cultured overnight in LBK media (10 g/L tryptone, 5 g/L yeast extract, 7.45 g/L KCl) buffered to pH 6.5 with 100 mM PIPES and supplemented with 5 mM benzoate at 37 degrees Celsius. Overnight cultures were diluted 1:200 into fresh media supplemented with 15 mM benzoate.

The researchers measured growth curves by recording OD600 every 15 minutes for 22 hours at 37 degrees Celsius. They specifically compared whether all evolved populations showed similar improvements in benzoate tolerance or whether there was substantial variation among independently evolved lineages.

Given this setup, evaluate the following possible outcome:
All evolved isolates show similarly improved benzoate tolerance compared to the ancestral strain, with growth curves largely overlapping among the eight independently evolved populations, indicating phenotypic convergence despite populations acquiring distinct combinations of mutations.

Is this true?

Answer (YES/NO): NO